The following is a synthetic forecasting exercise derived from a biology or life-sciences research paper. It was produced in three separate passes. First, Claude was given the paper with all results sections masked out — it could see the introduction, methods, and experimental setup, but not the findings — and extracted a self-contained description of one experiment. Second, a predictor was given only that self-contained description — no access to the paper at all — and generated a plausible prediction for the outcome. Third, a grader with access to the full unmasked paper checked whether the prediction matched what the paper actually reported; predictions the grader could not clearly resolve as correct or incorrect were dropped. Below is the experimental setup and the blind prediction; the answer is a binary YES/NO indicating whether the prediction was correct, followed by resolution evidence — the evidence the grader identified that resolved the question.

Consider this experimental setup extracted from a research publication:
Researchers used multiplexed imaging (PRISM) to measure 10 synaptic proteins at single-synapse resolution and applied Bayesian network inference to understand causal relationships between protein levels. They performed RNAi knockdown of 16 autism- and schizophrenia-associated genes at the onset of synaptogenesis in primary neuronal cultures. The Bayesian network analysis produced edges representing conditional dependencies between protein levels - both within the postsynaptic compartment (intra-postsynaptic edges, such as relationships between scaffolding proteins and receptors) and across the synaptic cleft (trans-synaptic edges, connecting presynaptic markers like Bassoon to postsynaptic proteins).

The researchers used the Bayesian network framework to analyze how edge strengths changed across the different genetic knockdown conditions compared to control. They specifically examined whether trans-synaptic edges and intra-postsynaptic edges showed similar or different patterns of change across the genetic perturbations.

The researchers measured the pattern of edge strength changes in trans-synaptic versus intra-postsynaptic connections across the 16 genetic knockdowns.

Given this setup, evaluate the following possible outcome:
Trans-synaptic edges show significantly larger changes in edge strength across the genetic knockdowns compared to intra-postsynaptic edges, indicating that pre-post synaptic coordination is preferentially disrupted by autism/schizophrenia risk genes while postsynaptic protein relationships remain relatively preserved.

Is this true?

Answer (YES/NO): NO